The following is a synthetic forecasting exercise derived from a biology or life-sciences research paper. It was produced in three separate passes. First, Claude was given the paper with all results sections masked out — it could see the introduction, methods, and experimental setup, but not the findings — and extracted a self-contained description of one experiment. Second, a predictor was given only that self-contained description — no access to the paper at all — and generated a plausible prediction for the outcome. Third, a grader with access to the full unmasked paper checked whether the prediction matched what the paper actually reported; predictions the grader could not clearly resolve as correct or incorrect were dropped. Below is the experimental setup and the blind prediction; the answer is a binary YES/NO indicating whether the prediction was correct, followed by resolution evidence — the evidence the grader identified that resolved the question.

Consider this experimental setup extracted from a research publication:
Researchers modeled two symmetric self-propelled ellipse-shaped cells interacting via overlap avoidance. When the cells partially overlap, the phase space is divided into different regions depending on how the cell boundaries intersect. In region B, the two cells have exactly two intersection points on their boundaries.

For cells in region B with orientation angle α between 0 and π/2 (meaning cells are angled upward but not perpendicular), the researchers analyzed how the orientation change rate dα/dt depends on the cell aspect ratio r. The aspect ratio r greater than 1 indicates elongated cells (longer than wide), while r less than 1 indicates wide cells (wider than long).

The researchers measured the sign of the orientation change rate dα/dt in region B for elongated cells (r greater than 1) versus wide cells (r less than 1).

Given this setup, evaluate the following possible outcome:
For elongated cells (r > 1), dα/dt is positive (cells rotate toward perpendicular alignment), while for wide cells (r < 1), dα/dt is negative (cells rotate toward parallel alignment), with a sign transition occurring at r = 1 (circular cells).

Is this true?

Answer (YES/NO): NO